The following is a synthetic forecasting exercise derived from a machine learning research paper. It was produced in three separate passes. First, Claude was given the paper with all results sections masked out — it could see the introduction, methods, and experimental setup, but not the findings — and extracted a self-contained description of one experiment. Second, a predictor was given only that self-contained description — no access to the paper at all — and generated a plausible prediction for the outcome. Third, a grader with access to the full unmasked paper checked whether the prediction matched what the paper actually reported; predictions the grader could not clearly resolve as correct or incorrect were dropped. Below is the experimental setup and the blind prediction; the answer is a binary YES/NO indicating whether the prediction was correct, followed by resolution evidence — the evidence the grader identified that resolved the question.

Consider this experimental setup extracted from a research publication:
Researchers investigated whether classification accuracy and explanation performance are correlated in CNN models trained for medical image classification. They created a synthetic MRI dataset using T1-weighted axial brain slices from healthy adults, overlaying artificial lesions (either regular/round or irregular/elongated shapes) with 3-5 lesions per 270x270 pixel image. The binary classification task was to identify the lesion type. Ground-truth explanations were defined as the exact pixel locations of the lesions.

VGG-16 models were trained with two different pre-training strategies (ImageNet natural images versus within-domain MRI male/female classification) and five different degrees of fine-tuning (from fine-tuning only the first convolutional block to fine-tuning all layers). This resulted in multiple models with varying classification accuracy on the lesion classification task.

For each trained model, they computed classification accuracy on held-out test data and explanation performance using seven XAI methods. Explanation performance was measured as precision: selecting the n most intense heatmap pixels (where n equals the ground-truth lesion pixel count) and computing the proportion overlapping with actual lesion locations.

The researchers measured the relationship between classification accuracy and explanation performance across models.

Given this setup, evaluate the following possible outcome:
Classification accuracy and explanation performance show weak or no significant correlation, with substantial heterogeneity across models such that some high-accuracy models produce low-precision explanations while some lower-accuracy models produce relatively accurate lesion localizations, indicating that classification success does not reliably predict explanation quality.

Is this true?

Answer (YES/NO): NO